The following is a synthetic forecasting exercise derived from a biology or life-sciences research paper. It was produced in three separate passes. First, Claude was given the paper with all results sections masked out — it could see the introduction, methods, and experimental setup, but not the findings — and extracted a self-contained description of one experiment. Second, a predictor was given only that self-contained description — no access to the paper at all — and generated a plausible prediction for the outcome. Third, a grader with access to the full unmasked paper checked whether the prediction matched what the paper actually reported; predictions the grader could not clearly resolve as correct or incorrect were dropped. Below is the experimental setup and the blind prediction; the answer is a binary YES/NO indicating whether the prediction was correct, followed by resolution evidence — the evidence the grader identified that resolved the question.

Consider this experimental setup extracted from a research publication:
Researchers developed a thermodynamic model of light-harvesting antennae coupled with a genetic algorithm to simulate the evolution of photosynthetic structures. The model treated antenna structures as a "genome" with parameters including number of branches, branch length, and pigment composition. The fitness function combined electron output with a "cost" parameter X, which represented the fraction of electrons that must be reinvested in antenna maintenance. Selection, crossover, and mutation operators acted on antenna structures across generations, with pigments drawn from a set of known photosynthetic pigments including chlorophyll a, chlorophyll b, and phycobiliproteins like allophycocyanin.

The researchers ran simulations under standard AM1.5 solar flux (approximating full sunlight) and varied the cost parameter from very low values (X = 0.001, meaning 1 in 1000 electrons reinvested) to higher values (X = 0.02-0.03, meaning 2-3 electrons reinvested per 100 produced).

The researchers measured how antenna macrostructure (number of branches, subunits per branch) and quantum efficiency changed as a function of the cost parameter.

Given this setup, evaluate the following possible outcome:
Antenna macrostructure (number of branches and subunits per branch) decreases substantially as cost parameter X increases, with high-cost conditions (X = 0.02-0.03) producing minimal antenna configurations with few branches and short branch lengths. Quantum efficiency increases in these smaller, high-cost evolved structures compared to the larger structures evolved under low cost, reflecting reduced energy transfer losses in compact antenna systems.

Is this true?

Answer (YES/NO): YES